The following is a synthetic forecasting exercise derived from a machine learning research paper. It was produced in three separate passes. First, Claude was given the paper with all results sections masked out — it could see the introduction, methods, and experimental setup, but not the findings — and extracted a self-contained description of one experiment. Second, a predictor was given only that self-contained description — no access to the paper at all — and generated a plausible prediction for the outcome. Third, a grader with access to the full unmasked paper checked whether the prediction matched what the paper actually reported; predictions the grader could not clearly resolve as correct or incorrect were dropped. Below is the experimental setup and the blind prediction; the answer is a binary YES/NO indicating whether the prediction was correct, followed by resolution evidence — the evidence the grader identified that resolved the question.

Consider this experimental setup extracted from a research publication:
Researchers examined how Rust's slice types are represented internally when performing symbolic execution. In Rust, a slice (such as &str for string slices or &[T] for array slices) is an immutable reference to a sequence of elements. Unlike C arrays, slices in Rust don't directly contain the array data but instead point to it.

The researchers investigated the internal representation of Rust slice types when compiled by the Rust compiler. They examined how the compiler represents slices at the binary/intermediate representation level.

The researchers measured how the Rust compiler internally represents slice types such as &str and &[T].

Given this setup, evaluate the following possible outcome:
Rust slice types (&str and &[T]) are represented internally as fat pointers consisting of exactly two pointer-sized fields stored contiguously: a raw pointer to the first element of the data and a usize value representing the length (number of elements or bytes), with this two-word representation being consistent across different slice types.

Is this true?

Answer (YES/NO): NO